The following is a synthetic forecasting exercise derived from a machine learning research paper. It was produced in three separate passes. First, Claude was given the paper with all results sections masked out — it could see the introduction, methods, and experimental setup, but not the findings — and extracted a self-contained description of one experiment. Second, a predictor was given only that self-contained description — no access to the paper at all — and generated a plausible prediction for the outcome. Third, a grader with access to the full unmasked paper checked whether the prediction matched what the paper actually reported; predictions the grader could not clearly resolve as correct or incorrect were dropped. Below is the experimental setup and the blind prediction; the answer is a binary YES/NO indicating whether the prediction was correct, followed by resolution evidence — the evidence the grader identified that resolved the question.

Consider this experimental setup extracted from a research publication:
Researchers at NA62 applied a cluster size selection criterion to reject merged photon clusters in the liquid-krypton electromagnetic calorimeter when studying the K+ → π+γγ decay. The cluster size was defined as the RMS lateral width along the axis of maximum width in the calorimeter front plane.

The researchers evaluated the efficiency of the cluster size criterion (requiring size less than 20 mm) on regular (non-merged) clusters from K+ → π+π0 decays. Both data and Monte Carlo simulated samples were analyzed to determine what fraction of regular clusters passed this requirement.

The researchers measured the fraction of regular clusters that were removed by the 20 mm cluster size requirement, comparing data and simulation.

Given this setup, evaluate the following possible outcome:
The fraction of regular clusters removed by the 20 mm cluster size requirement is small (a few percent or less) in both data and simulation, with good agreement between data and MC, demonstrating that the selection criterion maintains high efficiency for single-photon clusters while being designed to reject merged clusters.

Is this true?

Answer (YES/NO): YES